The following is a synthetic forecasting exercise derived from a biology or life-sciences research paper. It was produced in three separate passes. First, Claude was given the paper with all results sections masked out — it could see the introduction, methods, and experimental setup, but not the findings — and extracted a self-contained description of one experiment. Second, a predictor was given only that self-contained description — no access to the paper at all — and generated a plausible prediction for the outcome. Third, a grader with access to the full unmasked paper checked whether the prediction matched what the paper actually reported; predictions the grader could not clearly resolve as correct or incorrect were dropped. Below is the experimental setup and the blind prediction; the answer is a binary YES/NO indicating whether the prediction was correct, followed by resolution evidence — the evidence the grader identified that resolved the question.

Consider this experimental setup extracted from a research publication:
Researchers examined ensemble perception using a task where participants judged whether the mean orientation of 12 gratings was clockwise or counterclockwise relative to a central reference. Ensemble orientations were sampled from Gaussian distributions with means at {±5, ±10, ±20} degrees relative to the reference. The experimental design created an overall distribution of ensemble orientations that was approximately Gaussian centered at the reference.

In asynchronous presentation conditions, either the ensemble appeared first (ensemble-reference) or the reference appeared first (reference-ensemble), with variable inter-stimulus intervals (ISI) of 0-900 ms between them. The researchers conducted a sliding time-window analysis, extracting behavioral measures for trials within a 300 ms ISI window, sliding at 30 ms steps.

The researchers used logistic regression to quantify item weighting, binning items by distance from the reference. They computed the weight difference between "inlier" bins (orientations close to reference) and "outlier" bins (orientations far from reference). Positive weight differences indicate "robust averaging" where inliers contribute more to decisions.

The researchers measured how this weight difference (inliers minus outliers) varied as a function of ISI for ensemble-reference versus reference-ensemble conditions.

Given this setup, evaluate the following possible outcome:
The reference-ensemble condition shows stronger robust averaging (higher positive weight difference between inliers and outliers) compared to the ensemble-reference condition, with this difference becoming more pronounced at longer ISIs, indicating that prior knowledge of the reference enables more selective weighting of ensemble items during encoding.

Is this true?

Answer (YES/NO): NO